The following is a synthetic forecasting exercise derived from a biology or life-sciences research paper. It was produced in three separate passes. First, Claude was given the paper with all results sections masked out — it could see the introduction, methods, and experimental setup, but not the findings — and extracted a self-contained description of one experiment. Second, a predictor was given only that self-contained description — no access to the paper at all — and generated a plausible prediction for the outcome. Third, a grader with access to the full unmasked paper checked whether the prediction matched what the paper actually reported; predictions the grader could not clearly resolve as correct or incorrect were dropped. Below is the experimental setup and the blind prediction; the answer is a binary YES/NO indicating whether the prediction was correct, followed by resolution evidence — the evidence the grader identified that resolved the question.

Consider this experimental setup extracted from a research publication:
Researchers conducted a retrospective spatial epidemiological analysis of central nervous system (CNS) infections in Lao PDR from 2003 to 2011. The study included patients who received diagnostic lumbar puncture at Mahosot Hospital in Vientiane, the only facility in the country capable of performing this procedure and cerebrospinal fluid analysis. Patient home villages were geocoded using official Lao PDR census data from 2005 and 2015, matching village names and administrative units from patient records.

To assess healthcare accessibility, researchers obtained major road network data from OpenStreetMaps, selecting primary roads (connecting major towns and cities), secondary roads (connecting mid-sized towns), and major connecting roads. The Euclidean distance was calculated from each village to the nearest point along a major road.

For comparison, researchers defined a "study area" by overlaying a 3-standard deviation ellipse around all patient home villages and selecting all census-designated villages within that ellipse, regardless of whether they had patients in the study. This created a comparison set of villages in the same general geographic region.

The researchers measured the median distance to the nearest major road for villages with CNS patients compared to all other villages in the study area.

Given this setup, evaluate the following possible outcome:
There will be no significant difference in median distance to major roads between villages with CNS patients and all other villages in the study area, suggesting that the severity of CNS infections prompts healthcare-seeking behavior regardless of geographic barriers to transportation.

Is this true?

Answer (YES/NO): NO